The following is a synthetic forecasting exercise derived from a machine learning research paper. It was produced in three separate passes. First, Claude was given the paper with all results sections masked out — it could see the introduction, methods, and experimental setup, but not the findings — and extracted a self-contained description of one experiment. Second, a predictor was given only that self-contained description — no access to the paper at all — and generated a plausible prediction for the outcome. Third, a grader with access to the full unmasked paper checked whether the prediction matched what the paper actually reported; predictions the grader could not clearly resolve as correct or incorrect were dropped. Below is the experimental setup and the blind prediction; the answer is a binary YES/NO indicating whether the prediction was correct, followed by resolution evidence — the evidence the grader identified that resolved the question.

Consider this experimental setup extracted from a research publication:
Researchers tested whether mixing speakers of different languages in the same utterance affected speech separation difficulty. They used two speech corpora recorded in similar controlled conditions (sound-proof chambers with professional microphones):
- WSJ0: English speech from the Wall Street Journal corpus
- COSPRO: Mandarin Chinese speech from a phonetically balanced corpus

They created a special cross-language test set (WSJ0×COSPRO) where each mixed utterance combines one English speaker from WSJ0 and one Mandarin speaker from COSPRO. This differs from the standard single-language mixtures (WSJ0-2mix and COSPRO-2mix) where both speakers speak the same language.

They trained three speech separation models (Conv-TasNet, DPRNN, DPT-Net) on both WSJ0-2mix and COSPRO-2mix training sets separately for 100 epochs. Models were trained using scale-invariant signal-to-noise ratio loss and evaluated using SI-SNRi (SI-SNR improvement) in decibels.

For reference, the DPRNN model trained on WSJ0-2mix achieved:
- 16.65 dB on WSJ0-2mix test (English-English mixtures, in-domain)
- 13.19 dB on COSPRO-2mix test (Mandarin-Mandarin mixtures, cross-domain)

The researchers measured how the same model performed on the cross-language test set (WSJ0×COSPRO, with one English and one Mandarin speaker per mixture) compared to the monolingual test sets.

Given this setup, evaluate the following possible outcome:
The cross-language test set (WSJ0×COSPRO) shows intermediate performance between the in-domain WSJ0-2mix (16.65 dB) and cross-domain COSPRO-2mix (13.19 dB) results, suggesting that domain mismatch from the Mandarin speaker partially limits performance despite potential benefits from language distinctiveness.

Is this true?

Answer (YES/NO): NO